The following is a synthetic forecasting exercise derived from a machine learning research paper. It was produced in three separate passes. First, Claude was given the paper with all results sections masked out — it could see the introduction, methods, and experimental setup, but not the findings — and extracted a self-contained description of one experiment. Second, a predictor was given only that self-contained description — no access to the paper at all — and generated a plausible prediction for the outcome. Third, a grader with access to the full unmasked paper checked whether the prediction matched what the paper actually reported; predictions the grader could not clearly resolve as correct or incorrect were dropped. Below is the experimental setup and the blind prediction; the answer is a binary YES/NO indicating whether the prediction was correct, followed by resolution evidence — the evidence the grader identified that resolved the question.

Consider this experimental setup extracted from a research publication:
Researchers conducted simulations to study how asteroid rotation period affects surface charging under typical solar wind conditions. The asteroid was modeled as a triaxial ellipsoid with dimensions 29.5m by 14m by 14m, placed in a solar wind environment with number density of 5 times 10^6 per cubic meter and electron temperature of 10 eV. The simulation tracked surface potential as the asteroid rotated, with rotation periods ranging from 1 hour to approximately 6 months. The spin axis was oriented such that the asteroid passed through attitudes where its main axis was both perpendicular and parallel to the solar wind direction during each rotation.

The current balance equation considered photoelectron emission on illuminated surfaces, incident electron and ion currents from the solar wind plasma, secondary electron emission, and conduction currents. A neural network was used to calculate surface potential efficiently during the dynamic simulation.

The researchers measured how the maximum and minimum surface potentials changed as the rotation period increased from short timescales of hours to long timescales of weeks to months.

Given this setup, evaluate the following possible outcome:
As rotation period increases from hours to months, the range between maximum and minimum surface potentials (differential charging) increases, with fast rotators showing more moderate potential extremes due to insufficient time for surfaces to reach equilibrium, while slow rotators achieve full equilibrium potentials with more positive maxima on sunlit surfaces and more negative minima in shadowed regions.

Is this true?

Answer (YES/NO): NO